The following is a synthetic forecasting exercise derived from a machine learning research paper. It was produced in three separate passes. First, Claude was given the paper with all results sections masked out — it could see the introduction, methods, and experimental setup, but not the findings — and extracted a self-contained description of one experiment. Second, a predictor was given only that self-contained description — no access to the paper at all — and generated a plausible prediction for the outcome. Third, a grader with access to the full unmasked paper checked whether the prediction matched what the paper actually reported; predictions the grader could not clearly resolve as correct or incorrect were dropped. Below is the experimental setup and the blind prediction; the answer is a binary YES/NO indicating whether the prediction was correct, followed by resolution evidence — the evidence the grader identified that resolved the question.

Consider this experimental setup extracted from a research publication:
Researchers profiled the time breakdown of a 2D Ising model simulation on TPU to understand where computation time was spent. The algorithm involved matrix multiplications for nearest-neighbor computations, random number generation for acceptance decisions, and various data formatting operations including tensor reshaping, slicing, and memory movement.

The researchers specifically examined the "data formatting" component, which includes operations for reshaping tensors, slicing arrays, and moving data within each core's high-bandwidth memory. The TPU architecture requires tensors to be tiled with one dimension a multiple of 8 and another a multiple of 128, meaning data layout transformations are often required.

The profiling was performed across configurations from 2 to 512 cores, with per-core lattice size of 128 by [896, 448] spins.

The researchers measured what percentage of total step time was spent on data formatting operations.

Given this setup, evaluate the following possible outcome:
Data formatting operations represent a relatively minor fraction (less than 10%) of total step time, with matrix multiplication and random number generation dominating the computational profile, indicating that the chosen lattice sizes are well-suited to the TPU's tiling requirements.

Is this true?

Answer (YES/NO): NO